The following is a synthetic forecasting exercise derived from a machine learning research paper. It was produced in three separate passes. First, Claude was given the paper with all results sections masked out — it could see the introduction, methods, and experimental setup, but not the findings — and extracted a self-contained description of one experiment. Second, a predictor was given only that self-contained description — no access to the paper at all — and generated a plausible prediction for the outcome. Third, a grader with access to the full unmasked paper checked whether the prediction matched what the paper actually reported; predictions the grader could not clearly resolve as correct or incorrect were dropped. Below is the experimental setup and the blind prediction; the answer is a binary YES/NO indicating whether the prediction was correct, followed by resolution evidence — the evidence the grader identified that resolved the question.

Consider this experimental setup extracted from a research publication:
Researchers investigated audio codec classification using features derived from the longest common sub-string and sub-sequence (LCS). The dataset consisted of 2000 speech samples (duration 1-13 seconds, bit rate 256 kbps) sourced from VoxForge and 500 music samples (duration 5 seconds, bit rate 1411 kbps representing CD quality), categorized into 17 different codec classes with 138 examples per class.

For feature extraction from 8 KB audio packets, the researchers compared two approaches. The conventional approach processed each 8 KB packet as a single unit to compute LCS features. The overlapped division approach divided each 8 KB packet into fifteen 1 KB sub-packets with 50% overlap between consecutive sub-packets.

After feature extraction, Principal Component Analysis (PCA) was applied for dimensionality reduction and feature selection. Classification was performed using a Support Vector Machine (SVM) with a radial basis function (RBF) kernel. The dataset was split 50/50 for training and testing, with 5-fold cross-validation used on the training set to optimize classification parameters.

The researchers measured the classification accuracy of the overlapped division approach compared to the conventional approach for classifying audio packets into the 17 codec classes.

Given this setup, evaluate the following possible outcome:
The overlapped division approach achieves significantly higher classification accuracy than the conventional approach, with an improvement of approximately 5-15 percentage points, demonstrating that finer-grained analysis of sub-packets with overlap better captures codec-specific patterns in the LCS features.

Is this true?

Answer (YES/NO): NO